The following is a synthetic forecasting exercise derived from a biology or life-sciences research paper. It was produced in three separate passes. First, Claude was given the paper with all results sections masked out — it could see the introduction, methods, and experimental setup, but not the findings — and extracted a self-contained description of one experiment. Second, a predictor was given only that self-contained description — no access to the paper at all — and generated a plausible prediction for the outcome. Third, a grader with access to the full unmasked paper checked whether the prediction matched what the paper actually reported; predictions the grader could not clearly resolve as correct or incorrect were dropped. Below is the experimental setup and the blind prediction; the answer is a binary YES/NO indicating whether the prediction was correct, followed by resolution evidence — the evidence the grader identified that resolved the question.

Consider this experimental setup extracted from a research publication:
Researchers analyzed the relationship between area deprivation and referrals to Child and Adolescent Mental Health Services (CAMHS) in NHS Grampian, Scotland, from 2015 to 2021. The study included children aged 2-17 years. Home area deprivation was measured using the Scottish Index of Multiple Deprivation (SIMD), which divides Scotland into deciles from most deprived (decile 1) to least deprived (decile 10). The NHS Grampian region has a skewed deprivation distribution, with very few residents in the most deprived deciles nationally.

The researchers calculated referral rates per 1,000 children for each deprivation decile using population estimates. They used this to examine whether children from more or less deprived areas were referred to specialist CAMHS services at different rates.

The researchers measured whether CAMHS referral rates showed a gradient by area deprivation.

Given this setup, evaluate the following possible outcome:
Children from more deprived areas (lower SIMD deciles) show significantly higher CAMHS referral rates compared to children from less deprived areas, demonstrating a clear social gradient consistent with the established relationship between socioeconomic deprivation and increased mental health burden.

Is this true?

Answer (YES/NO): YES